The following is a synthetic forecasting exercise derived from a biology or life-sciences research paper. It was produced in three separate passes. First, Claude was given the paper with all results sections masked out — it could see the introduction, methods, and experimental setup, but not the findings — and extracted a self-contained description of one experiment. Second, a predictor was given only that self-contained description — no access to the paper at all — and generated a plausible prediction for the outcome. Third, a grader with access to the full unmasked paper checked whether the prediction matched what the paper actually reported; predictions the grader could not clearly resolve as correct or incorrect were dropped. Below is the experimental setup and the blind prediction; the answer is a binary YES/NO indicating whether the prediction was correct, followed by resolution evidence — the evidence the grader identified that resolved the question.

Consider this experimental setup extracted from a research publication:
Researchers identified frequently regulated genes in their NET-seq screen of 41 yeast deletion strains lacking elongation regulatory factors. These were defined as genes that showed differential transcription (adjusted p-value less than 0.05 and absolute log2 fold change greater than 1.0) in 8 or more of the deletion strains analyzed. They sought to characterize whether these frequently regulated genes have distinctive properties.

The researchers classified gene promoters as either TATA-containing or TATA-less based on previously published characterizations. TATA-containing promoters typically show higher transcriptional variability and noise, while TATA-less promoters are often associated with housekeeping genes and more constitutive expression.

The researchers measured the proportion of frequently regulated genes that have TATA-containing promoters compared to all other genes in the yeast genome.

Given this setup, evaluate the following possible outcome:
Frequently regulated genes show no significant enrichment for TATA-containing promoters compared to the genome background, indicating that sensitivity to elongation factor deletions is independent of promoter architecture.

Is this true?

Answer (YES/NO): NO